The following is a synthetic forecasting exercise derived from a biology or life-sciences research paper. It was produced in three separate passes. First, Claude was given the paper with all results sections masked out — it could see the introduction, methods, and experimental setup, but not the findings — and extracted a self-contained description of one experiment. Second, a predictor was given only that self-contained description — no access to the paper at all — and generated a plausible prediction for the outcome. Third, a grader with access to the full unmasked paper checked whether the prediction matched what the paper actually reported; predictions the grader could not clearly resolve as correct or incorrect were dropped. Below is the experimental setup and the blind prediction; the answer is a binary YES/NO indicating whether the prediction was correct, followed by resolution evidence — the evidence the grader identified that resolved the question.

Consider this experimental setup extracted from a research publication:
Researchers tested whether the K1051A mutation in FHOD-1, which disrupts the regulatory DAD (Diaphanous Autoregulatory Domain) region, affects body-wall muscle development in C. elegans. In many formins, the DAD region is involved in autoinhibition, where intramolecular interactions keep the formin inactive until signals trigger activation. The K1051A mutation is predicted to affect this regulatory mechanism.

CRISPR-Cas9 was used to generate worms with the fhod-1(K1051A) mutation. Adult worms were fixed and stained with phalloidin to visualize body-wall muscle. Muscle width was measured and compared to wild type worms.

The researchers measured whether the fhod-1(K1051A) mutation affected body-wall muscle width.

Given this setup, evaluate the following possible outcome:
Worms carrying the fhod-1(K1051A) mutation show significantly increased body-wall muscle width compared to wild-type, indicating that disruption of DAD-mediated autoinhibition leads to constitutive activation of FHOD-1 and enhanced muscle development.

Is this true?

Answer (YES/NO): NO